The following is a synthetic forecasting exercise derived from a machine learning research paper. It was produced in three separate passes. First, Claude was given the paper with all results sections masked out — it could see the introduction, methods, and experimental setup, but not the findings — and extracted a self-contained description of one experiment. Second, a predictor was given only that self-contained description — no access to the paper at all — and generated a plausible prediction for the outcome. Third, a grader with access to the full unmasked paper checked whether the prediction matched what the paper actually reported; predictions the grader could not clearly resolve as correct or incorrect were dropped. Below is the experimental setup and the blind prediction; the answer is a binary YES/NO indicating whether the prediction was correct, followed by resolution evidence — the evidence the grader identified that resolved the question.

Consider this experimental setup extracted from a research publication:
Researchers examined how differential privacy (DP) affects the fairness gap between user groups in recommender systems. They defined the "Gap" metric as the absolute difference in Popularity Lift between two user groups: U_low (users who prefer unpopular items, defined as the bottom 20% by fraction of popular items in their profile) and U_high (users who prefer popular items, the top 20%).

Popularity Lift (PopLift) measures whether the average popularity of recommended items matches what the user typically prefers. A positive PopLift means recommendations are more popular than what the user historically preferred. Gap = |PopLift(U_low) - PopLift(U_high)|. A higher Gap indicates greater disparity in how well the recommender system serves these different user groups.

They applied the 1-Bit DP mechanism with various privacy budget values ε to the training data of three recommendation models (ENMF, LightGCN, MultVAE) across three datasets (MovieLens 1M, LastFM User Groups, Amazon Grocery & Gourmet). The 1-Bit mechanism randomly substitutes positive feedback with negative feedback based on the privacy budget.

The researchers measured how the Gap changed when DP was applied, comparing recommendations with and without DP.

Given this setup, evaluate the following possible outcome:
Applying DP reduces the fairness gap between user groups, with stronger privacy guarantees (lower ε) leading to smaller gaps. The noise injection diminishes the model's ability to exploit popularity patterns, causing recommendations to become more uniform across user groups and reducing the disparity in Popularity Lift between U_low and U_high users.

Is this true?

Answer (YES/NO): NO